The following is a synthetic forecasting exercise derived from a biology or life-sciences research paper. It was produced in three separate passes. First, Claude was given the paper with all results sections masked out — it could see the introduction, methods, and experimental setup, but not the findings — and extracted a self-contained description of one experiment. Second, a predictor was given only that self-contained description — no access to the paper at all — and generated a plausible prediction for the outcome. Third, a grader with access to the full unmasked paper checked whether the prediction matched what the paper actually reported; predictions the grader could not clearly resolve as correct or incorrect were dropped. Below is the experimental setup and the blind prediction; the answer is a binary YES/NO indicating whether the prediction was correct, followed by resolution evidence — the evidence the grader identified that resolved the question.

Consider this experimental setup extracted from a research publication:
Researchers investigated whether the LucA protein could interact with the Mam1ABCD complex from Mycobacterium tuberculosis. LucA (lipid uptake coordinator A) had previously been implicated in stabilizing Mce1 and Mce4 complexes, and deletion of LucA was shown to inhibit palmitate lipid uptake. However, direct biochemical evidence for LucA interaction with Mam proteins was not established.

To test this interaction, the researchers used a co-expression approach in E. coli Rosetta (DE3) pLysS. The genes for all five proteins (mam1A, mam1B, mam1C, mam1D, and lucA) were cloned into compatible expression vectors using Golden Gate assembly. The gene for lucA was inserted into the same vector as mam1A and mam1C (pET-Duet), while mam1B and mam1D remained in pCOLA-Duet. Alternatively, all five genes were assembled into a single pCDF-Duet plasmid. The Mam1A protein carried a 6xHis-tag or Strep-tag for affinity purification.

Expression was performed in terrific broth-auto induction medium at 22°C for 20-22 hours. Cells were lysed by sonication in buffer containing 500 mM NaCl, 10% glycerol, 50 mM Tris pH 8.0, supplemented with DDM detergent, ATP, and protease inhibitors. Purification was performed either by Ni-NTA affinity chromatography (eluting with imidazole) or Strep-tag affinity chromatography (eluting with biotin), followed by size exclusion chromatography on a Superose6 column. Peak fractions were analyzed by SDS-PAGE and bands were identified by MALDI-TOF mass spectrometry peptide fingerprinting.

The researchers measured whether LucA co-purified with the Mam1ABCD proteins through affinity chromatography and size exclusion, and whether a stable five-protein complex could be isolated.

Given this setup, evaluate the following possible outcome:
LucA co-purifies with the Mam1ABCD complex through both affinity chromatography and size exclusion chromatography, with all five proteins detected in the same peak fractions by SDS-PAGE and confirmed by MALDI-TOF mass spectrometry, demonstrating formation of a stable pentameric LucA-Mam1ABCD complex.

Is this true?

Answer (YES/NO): NO